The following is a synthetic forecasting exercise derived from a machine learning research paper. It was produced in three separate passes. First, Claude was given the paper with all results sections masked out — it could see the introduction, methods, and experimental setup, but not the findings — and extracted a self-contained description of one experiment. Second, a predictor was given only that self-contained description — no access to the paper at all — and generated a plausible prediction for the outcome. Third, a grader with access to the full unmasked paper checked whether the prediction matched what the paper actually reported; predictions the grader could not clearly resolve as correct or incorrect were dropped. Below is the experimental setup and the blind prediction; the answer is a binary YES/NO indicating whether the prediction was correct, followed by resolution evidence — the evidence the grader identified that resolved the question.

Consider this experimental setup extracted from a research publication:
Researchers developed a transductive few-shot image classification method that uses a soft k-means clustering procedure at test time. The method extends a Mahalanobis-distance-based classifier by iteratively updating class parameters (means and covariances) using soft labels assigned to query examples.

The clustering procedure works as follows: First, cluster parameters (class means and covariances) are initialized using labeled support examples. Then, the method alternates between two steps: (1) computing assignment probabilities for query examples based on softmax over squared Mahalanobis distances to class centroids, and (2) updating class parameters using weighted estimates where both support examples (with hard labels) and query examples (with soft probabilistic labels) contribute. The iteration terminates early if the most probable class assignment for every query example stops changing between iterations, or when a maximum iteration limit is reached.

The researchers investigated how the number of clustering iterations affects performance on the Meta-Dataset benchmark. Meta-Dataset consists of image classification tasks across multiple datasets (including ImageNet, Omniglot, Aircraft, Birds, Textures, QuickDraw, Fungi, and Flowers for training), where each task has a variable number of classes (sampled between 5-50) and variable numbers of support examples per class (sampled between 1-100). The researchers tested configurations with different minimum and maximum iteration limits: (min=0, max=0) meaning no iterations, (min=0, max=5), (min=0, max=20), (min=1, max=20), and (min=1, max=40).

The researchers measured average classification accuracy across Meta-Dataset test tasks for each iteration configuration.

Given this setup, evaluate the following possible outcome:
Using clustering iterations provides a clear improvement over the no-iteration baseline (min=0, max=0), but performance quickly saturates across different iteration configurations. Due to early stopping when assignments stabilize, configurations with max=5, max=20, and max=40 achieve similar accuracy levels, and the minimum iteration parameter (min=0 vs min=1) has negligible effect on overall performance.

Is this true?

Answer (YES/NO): NO